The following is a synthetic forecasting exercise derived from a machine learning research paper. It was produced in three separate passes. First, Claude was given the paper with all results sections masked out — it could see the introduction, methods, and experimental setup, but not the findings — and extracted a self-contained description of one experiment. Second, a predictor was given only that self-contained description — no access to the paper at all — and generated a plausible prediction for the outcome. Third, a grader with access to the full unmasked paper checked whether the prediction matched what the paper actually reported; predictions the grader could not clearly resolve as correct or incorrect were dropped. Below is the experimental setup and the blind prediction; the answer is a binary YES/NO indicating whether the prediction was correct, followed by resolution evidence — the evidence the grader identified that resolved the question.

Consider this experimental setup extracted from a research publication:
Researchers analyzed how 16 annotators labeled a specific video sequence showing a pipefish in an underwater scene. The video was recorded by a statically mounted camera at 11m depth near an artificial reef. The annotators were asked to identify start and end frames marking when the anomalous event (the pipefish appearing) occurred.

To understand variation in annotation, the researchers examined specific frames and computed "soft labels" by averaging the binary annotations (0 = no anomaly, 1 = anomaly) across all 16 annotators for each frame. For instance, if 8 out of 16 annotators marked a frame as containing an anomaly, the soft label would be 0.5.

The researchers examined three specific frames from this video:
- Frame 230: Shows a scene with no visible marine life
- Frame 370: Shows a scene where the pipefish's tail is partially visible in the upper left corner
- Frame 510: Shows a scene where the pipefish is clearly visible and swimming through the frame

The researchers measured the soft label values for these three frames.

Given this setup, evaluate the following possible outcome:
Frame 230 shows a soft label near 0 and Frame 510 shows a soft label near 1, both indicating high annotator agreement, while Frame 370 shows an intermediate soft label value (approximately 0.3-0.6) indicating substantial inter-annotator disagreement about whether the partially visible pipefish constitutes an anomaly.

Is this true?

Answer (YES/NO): YES